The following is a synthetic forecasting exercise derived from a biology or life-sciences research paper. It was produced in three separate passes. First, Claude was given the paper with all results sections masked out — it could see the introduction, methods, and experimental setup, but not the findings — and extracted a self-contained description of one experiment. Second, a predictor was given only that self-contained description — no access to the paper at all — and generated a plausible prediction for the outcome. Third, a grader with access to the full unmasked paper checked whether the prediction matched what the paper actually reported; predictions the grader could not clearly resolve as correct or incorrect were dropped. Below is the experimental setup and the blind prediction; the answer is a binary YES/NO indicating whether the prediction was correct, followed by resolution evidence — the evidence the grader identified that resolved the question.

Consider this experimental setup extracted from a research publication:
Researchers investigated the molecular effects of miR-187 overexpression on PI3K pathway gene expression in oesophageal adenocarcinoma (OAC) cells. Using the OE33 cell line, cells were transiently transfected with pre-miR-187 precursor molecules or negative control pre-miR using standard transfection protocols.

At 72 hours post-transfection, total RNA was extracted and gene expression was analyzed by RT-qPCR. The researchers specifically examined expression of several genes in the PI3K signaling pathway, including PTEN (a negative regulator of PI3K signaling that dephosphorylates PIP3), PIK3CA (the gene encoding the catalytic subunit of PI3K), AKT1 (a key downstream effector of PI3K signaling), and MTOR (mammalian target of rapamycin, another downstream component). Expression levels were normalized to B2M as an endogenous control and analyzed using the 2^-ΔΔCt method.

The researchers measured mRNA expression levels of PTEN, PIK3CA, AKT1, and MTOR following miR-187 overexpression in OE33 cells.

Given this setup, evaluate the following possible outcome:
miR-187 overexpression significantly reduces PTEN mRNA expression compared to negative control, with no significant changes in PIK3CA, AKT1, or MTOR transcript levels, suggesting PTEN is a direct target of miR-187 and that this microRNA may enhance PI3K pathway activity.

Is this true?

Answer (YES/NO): NO